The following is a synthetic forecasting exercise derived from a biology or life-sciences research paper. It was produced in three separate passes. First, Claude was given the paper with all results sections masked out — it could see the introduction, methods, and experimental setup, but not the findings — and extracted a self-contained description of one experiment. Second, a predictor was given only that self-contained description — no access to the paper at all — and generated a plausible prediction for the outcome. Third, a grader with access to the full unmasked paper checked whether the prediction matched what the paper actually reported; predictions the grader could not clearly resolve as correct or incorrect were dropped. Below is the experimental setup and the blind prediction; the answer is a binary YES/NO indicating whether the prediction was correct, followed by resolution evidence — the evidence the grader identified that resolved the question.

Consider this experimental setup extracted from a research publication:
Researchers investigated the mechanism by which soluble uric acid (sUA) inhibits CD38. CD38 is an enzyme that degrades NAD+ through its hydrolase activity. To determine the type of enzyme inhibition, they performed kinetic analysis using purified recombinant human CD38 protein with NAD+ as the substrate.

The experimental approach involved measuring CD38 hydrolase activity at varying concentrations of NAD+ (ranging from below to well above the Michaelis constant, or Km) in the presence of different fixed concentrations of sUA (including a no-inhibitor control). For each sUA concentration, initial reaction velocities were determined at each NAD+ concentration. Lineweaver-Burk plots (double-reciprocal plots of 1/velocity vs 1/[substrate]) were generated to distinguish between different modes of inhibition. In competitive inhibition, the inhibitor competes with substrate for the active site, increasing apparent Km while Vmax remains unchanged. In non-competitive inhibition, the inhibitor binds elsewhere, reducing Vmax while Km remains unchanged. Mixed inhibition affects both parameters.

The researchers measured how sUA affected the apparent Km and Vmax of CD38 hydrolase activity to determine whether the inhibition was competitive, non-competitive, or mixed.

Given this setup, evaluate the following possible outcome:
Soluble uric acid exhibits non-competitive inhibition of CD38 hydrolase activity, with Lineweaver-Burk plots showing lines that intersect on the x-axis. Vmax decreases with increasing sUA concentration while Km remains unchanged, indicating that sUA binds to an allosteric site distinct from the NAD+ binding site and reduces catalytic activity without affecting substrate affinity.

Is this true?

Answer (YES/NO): YES